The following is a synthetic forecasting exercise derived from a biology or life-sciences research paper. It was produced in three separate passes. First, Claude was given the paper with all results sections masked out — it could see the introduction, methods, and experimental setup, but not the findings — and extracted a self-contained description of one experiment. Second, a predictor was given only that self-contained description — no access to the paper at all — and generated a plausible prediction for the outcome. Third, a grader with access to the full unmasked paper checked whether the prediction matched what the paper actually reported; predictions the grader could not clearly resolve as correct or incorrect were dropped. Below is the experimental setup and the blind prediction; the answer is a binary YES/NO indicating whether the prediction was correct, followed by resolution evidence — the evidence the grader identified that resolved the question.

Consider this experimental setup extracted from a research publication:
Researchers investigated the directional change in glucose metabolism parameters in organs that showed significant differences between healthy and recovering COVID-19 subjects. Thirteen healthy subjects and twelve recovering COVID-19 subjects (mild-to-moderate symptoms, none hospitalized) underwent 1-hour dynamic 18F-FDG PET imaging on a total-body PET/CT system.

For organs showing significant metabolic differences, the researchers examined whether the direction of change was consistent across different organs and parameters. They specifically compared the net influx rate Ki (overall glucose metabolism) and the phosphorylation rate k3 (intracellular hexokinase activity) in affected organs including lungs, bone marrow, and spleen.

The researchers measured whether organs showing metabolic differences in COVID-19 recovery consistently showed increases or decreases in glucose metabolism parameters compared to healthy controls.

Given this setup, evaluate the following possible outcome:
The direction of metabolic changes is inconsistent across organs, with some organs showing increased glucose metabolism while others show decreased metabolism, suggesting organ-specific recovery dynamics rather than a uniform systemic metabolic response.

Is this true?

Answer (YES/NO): NO